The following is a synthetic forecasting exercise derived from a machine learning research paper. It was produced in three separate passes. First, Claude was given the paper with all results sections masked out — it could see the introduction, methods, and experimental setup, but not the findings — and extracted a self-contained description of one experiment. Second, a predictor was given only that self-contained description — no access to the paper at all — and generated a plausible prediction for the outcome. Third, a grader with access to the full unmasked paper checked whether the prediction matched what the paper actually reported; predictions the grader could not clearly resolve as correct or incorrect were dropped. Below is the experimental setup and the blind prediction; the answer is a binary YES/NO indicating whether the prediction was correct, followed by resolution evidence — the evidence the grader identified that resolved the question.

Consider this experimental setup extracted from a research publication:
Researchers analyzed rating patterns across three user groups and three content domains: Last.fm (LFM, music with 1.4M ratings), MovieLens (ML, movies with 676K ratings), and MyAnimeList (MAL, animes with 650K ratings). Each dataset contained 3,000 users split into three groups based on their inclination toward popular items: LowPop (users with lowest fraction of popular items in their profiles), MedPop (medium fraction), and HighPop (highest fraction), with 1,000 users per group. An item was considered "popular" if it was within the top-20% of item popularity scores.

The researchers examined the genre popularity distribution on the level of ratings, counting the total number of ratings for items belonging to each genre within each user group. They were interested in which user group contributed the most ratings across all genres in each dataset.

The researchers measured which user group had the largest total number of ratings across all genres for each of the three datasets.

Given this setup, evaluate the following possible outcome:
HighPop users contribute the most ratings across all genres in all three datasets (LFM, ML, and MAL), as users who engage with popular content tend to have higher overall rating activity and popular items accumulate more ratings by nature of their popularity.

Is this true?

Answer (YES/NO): NO